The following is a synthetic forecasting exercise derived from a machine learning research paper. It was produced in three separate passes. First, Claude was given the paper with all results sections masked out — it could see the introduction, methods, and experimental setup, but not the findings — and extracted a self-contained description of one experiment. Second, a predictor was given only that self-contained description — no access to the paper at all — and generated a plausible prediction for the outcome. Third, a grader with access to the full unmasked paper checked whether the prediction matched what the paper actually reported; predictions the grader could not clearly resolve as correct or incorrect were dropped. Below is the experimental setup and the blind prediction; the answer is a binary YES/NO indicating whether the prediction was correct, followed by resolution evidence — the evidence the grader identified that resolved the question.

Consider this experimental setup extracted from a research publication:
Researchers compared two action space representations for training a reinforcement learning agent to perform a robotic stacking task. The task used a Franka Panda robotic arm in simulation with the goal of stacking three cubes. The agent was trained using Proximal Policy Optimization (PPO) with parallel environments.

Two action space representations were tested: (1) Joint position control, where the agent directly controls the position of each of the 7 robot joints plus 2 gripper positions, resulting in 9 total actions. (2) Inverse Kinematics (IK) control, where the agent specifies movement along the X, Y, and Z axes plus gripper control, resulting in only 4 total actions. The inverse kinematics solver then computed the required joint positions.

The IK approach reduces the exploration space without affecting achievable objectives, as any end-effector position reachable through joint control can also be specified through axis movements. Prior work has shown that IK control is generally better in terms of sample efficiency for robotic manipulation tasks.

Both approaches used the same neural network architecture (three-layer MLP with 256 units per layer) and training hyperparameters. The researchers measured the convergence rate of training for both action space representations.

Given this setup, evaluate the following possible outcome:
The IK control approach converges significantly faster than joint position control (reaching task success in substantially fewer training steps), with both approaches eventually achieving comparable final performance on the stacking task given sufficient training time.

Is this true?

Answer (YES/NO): NO